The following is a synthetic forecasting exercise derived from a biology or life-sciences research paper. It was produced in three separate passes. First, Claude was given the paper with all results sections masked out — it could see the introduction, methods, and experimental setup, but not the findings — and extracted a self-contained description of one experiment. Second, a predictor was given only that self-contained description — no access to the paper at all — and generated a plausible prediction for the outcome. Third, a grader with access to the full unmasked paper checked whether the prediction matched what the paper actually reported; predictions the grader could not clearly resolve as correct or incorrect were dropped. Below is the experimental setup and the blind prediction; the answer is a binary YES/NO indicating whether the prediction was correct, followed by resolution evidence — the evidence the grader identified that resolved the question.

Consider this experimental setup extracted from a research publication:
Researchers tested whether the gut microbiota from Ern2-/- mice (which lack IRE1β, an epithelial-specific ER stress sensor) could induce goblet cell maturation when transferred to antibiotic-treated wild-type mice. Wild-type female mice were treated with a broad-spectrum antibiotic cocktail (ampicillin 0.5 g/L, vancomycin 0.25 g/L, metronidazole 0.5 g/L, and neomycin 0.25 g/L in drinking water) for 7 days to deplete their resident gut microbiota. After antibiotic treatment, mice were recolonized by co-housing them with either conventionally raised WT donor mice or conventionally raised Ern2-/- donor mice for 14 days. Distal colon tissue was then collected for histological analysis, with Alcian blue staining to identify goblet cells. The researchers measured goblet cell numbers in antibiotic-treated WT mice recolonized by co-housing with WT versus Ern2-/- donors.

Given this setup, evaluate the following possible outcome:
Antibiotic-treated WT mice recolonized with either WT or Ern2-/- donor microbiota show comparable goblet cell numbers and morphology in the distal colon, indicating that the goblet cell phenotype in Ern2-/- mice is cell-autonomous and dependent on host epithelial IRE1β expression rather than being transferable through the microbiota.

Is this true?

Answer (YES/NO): NO